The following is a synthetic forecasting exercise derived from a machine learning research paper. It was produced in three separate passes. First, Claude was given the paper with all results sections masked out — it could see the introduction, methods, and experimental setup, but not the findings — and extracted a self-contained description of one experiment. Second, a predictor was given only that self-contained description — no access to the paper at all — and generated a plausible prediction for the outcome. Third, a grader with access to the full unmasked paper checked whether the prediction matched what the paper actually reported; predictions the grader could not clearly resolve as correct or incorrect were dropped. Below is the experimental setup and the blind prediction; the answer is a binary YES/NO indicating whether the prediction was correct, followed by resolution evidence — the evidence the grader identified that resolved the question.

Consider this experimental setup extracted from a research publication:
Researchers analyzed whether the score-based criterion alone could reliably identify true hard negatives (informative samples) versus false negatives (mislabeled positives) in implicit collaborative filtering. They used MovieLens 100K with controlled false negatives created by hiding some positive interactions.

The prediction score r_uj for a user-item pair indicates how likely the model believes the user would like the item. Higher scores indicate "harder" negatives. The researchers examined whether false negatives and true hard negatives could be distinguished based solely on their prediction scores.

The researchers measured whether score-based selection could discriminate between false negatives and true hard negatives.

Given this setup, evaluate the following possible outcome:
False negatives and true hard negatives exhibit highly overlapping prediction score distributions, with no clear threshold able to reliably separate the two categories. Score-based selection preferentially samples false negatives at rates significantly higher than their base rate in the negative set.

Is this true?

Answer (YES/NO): YES